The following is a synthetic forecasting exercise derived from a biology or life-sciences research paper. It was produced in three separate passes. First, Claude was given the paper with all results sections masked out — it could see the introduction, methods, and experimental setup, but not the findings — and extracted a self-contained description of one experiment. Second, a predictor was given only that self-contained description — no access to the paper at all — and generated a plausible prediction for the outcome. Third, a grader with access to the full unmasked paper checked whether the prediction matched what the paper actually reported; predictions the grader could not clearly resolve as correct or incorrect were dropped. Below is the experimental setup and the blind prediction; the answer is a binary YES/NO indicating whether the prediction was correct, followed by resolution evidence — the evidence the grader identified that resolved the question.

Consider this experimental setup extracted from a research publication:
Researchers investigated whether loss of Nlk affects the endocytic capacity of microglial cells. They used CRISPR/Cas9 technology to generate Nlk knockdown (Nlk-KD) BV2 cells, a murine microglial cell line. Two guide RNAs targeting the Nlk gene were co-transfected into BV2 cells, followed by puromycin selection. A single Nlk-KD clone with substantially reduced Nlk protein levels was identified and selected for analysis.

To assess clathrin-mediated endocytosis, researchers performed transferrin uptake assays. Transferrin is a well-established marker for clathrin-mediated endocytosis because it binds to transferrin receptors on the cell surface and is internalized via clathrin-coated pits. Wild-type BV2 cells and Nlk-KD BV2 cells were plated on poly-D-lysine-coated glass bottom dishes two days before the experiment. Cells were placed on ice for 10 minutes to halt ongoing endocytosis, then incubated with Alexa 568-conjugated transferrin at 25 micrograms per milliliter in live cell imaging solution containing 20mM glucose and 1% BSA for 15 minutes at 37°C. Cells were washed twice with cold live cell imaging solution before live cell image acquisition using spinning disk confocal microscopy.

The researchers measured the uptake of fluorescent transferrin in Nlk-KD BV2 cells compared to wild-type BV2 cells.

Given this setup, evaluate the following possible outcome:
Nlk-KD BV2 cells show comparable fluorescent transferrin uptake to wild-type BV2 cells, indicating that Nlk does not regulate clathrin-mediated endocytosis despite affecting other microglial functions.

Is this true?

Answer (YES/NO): NO